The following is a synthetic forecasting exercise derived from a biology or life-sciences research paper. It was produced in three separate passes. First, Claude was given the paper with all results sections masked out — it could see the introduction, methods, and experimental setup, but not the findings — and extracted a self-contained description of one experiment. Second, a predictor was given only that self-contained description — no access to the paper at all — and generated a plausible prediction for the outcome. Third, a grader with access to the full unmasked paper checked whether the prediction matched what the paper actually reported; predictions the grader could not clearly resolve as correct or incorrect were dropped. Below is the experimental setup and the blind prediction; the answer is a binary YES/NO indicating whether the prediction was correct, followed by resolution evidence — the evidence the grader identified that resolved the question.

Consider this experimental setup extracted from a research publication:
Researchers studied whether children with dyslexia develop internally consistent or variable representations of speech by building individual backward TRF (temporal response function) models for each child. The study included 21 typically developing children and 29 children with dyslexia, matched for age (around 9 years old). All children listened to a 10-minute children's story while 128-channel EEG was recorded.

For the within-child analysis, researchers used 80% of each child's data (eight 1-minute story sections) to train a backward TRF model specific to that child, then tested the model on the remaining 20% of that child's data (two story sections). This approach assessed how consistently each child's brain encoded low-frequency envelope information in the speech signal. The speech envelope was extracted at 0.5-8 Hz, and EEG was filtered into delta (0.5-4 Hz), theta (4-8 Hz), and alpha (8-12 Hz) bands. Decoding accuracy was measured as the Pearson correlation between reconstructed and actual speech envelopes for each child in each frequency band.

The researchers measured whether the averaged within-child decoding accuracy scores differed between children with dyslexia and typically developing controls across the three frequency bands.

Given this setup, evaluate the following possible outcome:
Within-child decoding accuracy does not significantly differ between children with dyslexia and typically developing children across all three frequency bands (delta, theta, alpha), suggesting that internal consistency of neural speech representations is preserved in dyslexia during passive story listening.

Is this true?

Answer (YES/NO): YES